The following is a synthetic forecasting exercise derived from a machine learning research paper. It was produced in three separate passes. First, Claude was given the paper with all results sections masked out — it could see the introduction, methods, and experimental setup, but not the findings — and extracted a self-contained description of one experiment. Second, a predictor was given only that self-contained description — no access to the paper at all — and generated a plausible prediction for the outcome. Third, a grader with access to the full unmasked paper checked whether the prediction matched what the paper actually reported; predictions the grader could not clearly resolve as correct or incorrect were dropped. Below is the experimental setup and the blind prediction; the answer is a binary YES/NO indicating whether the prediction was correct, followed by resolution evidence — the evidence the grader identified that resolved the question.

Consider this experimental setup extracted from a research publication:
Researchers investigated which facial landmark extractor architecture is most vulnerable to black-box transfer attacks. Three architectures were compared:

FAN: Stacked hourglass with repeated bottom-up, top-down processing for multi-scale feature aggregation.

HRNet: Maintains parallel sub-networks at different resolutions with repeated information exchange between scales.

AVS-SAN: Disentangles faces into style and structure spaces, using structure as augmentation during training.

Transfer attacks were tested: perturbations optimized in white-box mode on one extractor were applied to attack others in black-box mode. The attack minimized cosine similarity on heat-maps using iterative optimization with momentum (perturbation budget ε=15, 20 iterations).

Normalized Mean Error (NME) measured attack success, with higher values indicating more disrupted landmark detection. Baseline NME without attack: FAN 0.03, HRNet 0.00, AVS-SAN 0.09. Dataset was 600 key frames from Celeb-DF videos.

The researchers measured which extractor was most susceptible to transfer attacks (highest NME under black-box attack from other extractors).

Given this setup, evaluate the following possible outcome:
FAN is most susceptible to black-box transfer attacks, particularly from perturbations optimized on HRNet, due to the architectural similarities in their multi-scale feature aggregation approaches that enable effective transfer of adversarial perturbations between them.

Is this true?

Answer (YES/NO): NO